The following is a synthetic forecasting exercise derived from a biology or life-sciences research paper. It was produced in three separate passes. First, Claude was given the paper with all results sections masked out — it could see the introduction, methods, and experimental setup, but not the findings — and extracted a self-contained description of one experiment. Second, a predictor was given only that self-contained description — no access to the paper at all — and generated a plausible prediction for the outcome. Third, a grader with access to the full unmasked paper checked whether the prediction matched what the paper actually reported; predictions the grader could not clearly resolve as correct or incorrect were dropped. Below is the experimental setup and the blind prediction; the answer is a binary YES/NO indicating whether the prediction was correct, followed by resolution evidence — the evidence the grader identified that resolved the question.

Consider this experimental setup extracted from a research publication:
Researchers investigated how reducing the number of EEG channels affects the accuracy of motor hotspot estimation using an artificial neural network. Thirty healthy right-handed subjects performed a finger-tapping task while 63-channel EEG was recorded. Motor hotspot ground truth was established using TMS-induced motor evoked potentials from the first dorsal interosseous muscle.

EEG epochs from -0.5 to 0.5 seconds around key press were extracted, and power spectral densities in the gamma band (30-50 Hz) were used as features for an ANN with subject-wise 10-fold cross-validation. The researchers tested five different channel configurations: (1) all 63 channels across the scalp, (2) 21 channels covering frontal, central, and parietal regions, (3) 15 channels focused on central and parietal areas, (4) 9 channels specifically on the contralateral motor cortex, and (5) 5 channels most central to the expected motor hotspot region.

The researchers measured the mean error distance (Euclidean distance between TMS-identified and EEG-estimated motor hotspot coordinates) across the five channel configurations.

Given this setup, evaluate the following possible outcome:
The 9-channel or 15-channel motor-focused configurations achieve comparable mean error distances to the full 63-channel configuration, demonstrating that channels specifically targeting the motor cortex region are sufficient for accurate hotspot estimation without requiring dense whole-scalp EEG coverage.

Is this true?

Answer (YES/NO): NO